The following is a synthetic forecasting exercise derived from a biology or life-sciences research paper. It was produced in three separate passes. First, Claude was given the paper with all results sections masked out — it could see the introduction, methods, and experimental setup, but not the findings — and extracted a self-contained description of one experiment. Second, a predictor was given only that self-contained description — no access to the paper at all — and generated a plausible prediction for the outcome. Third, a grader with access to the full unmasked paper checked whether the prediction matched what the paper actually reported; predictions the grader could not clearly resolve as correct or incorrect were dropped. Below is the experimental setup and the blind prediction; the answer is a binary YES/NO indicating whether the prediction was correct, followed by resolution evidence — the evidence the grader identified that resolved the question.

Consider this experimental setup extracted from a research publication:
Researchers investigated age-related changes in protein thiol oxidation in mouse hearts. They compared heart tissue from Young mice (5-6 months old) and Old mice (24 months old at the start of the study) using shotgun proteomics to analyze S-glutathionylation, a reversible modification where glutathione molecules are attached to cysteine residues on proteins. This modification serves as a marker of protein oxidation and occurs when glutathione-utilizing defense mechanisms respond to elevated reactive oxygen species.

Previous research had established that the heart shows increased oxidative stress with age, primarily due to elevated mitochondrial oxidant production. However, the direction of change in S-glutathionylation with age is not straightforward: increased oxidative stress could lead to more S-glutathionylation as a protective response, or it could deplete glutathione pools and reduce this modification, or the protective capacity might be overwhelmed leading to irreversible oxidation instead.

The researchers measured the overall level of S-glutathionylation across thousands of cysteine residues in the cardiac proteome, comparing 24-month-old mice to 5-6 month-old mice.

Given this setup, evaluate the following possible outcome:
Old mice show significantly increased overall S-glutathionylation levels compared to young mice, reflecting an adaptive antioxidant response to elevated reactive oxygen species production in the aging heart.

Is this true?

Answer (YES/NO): YES